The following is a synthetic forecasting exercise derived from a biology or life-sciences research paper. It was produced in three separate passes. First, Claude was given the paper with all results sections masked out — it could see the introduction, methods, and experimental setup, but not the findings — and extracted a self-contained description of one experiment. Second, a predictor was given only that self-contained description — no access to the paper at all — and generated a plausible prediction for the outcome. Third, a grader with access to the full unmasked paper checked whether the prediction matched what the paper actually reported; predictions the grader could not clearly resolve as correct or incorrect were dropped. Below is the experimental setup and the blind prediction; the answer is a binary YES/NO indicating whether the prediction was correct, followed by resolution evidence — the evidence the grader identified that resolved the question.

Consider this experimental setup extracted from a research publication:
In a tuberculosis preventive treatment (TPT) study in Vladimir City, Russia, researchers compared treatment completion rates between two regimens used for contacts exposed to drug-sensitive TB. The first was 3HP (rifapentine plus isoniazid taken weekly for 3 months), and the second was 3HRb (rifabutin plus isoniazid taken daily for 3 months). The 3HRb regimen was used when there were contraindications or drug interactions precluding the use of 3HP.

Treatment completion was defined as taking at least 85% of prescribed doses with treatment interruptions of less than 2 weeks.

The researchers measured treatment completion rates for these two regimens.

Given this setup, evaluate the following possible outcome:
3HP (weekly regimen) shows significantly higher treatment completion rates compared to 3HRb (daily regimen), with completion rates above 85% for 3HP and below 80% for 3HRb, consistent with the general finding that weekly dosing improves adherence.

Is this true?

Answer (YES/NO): NO